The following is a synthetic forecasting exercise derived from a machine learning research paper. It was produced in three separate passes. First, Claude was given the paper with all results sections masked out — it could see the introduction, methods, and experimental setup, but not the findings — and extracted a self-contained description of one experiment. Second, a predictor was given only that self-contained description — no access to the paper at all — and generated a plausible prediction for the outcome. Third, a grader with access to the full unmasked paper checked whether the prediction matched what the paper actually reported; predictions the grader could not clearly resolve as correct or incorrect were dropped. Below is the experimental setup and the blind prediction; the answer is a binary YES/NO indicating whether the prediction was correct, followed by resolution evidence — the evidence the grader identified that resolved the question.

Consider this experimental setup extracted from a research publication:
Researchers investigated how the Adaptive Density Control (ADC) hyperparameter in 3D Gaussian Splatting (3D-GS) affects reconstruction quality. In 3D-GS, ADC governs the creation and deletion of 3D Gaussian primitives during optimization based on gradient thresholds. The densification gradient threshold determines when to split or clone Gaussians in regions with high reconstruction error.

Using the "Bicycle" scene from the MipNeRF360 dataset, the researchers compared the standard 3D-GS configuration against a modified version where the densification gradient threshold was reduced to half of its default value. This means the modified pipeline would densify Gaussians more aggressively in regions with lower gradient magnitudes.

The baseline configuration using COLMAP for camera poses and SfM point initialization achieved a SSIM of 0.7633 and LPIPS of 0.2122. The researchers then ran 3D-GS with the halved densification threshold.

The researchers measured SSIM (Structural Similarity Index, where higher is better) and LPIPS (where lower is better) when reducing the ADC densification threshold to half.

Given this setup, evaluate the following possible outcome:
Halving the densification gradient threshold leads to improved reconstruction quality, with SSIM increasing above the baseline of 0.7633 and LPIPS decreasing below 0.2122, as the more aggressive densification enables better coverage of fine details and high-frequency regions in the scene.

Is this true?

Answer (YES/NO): YES